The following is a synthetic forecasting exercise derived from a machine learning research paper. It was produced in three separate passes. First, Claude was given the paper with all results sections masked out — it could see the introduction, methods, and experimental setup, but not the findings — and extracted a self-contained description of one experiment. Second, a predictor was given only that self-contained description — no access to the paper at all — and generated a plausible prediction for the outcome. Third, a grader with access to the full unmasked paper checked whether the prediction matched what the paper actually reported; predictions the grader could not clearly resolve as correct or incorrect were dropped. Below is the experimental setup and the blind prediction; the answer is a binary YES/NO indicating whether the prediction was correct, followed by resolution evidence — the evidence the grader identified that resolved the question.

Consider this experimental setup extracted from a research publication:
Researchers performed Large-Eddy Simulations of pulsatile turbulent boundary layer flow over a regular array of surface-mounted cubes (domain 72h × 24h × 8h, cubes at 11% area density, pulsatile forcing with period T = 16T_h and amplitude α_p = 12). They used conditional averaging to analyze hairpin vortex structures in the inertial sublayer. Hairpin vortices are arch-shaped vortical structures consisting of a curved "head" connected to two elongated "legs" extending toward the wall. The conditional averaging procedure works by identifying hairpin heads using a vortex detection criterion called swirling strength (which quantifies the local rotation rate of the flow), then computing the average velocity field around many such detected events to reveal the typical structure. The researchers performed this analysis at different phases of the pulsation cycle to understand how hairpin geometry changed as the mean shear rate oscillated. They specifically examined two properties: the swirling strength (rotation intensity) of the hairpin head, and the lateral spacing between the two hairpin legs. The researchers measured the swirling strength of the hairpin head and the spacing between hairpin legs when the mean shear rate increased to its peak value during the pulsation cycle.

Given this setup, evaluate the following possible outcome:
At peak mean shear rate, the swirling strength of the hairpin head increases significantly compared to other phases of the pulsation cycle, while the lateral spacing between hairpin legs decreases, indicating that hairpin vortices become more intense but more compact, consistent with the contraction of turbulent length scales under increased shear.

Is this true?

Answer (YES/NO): YES